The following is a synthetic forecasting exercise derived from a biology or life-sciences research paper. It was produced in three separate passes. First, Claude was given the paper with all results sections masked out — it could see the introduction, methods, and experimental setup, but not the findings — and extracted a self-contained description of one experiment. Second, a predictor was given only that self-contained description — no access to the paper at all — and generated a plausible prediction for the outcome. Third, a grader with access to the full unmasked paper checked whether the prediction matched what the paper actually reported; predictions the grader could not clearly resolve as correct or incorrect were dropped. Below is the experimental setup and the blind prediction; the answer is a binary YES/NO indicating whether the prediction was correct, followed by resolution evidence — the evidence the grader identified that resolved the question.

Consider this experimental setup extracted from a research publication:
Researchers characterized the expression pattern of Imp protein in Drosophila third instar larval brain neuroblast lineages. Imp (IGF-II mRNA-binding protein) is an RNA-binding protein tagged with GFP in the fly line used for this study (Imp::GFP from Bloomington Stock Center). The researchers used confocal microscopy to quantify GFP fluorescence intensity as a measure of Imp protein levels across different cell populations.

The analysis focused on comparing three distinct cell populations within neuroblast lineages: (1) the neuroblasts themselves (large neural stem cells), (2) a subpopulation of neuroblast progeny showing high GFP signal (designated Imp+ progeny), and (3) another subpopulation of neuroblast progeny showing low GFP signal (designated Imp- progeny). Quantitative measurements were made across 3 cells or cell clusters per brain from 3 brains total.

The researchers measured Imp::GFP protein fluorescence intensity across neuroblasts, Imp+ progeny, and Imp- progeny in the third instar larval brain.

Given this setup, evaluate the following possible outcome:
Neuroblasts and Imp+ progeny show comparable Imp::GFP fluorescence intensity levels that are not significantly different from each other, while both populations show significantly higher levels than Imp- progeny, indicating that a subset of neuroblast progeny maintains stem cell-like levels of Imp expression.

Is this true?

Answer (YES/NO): NO